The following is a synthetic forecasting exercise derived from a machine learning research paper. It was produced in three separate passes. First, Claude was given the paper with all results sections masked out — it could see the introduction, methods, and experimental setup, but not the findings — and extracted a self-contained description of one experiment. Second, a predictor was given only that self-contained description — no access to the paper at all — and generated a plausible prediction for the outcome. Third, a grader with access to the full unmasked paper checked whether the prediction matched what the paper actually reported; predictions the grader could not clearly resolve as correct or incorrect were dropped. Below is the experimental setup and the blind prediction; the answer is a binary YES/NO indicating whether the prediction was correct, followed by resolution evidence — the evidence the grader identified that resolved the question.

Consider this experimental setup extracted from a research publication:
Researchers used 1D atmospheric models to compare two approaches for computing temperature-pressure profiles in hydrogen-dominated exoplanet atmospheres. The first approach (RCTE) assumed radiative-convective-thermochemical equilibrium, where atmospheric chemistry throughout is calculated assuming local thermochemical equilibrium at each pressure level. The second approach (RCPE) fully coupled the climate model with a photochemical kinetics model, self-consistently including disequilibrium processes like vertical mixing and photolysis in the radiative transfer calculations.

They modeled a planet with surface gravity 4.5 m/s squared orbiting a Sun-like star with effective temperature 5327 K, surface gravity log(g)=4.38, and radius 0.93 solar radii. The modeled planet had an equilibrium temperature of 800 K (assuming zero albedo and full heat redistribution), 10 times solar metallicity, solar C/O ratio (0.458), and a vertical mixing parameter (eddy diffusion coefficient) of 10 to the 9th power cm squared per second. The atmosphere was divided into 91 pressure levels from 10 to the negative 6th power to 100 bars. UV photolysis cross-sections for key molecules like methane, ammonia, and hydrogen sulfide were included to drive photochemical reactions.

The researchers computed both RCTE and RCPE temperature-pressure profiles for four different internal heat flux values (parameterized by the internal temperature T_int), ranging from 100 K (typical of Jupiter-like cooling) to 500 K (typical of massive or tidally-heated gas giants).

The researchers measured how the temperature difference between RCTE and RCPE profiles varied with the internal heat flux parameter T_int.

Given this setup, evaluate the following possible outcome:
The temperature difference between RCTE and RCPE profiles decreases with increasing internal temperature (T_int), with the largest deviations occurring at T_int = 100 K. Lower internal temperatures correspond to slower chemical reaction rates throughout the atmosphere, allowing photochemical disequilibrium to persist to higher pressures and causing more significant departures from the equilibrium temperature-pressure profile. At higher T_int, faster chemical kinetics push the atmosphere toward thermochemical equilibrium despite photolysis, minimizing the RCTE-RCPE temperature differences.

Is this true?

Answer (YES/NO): YES